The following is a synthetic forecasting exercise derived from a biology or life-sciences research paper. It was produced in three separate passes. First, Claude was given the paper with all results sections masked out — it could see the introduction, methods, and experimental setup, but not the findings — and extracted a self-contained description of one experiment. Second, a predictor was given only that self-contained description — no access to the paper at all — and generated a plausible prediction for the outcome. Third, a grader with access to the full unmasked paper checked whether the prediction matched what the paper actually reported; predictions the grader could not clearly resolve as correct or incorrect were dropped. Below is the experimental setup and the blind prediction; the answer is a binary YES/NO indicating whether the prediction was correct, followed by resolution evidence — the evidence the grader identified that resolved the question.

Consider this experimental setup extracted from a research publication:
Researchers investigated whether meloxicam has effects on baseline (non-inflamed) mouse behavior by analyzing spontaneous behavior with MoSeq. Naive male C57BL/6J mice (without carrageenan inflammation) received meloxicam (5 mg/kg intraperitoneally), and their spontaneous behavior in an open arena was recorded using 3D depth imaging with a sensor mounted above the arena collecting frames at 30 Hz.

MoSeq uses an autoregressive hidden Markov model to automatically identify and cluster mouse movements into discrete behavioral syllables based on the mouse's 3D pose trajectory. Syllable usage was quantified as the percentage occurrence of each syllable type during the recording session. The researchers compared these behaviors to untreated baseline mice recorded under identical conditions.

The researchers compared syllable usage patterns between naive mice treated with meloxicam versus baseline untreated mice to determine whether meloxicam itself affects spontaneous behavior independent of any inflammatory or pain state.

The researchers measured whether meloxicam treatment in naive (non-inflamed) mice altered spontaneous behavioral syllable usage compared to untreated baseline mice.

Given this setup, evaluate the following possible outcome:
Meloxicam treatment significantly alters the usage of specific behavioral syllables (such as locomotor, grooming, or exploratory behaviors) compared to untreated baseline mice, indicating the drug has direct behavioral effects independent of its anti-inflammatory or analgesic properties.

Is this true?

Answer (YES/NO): YES